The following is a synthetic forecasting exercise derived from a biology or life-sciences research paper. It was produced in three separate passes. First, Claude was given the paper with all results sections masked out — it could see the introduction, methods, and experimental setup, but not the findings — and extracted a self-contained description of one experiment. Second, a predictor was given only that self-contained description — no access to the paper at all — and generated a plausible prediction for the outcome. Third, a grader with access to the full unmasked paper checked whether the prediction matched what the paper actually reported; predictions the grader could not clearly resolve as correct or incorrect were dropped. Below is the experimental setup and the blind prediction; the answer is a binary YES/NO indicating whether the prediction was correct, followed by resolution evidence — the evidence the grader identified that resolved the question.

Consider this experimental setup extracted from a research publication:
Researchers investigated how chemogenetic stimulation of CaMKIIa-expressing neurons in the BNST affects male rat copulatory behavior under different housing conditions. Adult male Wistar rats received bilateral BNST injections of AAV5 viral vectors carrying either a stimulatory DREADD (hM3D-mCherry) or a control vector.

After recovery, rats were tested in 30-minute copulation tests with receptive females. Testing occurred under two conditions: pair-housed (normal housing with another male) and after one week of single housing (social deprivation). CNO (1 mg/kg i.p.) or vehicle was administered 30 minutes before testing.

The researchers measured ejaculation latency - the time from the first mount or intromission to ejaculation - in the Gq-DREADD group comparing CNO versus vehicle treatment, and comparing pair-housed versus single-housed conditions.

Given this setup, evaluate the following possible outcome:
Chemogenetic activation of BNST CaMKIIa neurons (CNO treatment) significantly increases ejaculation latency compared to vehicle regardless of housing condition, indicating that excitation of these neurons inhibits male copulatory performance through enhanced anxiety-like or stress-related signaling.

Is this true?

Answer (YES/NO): NO